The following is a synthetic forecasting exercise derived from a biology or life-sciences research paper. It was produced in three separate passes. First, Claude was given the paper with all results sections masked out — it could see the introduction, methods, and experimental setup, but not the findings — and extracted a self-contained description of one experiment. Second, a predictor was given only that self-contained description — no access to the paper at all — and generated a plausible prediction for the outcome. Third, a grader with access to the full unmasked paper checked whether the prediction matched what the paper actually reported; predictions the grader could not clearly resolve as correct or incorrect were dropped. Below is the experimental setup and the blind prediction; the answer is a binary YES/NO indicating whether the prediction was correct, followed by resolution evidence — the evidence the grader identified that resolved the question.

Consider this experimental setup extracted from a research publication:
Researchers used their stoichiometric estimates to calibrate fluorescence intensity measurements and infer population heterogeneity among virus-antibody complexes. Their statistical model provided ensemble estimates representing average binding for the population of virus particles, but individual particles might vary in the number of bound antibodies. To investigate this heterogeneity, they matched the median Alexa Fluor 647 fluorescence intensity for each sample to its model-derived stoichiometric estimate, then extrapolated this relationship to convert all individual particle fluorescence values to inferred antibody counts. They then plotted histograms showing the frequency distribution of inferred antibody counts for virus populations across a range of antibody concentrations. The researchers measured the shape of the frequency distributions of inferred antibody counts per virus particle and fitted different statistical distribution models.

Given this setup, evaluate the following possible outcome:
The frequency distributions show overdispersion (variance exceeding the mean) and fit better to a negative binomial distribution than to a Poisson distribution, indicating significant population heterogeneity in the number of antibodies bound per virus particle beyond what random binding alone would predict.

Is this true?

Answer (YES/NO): NO